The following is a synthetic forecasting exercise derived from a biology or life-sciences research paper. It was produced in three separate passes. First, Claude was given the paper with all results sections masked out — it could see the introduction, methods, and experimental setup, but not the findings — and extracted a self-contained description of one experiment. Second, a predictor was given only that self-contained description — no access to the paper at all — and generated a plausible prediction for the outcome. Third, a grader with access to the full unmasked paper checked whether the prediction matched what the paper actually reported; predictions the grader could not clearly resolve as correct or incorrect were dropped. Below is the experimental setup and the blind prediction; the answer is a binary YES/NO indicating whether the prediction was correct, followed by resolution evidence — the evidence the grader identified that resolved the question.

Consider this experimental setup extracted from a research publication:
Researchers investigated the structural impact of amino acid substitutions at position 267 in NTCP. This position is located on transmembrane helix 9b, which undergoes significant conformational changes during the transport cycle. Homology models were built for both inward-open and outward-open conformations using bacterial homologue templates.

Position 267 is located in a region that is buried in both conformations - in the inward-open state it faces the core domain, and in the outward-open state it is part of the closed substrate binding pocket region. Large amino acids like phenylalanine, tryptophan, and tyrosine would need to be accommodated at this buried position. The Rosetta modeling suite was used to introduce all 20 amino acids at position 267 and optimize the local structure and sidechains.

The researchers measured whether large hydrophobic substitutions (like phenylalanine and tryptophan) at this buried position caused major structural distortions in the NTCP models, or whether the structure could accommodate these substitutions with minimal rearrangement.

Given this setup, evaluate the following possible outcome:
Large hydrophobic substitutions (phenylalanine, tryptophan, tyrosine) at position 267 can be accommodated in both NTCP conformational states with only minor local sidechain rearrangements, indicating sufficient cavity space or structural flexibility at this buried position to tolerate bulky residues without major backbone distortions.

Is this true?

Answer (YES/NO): YES